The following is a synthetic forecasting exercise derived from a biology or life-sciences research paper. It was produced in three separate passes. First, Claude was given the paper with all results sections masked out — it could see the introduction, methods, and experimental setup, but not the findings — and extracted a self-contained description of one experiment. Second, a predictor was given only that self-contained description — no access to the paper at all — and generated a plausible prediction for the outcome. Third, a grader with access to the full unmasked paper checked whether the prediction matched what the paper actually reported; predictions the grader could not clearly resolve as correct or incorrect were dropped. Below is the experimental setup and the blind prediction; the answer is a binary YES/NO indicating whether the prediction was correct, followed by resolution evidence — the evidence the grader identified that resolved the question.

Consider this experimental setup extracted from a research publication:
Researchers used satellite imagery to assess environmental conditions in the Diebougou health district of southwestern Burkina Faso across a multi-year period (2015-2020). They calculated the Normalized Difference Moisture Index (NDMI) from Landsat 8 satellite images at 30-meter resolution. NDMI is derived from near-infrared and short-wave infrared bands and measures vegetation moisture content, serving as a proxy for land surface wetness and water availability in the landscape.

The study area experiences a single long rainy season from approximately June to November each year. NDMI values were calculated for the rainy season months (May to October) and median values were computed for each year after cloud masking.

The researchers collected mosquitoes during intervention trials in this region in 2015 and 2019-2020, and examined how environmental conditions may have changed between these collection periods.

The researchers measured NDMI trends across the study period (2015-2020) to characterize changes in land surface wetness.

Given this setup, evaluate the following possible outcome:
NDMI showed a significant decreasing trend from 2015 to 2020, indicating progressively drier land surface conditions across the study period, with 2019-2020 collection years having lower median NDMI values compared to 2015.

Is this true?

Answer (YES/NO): NO